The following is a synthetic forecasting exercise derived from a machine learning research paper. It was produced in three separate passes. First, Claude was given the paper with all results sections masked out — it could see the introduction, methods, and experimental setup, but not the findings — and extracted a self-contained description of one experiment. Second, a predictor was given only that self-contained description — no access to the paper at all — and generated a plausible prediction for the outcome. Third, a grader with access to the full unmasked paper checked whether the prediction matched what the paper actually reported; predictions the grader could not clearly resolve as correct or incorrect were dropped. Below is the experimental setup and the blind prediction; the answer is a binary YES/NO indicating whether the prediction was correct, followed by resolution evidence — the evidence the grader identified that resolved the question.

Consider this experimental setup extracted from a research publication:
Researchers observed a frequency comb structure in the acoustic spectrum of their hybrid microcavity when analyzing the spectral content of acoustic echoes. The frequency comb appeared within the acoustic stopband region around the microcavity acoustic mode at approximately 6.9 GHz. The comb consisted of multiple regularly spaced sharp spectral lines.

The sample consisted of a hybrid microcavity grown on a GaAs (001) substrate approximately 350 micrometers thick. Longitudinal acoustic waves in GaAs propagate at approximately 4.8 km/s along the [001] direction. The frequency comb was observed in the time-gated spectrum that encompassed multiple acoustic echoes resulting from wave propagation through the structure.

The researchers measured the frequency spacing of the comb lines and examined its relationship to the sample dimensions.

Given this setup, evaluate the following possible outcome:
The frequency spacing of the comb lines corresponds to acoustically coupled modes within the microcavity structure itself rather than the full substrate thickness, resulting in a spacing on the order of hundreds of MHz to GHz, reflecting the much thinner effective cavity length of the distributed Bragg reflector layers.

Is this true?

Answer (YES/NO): NO